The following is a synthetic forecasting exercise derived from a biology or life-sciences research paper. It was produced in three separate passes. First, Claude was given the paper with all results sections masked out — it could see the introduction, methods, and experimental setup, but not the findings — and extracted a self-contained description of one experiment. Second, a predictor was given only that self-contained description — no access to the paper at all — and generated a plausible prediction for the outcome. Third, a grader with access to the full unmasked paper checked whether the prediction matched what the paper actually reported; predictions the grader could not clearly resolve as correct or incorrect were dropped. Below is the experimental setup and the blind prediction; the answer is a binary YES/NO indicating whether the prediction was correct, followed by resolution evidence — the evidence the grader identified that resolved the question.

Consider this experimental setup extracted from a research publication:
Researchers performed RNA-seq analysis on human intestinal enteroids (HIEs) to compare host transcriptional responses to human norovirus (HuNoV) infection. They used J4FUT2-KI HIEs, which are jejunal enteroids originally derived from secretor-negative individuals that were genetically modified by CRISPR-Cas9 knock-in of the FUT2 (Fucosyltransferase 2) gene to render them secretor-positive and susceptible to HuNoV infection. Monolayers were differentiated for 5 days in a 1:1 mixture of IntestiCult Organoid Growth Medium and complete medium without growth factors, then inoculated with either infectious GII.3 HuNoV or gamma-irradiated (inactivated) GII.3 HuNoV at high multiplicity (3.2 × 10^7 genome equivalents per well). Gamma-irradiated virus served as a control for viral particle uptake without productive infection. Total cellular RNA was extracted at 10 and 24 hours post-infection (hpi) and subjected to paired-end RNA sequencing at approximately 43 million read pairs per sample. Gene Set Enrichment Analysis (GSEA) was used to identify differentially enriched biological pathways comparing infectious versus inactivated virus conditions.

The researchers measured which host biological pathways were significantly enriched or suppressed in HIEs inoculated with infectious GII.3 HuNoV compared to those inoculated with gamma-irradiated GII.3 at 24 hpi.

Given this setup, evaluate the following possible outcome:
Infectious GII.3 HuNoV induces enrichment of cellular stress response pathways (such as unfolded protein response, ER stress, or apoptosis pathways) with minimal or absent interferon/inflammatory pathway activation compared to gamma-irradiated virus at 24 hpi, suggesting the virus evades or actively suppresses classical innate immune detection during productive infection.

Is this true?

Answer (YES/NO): NO